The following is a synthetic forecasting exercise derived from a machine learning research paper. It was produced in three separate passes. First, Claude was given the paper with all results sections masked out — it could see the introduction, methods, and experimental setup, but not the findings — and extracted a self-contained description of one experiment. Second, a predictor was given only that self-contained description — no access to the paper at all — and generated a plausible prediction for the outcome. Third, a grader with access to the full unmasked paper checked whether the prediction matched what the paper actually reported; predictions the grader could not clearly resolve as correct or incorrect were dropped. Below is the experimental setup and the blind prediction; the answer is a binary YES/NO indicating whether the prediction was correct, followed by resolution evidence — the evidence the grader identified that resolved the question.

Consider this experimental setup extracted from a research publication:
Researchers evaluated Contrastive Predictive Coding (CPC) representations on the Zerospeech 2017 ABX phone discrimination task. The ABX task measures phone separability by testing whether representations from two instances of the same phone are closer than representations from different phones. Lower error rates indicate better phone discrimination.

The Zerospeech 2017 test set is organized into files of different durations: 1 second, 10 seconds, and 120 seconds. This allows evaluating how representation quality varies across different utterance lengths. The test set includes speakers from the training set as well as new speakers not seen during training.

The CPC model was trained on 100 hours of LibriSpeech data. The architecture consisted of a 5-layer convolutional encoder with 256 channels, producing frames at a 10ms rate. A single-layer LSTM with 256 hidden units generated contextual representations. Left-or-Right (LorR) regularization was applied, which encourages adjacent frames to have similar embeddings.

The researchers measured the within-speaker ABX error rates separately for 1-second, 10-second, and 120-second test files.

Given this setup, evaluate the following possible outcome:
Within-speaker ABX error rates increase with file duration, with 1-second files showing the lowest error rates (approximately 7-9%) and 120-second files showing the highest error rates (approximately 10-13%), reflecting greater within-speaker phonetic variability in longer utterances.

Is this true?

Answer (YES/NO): NO